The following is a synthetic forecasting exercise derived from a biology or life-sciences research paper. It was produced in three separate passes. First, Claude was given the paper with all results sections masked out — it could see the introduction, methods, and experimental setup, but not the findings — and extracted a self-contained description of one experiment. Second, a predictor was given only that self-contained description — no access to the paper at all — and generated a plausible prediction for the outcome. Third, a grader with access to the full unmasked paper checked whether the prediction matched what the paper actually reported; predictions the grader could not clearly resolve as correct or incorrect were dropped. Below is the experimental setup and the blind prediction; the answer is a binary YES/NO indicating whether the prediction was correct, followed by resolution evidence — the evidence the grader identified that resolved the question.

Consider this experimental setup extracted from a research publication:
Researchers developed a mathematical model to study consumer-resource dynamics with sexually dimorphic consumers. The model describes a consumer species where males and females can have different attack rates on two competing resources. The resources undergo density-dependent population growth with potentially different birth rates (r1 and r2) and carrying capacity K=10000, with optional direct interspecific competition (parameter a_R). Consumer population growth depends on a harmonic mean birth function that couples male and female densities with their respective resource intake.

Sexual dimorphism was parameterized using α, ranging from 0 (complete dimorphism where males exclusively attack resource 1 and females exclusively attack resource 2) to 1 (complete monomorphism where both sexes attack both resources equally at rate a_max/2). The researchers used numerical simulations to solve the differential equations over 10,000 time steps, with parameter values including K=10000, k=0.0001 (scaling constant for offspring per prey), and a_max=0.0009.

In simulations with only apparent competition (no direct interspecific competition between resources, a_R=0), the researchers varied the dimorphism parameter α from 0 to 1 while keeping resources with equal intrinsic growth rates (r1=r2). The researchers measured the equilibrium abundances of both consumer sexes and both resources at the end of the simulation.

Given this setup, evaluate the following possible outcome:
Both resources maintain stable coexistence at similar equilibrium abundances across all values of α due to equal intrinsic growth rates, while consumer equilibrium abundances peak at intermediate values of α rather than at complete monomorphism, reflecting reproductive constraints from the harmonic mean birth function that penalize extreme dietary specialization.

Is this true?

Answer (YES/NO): NO